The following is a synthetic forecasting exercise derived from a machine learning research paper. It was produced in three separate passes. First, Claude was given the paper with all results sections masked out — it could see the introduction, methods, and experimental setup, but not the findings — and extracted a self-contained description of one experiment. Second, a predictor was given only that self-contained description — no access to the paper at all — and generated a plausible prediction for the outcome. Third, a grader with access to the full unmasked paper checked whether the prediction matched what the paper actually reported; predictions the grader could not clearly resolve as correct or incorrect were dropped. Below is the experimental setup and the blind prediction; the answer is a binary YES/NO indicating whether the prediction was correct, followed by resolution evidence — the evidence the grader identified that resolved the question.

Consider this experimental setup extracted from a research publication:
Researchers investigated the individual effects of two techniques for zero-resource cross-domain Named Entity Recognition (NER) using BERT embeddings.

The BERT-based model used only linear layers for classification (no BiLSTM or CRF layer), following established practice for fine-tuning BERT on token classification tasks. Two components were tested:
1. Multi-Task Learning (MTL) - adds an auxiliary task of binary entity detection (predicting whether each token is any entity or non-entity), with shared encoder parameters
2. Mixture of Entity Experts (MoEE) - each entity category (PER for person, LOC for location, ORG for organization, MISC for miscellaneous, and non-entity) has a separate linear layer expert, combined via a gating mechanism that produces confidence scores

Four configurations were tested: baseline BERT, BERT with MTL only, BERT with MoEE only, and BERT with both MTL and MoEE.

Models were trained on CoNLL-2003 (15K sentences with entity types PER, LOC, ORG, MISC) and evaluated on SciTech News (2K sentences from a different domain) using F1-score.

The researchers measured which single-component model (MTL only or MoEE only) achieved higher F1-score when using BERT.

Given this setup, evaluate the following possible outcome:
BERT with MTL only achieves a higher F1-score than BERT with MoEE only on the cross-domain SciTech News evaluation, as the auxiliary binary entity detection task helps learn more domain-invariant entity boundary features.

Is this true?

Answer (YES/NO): YES